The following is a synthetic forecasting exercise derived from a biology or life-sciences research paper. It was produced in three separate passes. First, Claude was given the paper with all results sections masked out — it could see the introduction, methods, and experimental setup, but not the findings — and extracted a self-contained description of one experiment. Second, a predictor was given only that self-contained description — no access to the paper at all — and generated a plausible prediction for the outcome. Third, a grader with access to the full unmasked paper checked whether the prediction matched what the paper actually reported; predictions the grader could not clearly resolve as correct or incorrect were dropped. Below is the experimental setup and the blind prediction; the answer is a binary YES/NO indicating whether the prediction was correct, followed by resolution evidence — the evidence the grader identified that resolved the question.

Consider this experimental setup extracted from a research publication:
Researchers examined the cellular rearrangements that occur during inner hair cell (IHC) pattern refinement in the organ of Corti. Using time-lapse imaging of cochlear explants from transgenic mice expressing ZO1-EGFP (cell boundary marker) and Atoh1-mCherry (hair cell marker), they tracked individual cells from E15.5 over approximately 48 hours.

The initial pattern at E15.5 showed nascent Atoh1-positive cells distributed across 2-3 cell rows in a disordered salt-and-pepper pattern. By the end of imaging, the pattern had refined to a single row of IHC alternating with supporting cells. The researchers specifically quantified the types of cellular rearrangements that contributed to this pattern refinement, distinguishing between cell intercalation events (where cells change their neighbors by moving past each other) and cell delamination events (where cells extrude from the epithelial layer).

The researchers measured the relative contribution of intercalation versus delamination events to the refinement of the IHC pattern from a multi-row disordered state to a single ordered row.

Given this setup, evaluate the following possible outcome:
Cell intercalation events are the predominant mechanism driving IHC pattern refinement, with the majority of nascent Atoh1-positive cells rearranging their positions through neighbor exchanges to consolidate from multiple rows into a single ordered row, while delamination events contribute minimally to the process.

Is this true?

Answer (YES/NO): NO